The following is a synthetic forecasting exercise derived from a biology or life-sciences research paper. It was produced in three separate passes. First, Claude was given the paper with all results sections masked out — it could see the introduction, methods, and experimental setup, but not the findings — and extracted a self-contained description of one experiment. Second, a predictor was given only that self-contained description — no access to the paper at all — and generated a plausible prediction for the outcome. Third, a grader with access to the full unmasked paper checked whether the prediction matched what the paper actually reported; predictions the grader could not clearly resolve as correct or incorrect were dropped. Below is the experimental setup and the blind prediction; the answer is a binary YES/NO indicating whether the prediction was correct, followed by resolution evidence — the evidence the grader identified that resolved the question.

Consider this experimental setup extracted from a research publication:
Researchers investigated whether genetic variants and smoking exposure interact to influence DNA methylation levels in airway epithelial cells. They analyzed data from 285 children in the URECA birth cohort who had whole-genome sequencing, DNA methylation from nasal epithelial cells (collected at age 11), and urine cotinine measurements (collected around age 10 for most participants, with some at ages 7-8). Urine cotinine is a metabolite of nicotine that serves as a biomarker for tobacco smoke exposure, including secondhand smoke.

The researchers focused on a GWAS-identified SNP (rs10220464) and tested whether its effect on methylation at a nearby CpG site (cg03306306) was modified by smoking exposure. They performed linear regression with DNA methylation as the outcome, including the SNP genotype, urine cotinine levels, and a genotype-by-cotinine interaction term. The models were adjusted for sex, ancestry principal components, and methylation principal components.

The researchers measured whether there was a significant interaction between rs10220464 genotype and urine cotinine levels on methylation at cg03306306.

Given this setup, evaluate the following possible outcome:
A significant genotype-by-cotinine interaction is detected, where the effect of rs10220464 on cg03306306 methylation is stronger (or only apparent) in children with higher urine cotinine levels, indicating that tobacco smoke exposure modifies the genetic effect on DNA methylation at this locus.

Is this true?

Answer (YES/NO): NO